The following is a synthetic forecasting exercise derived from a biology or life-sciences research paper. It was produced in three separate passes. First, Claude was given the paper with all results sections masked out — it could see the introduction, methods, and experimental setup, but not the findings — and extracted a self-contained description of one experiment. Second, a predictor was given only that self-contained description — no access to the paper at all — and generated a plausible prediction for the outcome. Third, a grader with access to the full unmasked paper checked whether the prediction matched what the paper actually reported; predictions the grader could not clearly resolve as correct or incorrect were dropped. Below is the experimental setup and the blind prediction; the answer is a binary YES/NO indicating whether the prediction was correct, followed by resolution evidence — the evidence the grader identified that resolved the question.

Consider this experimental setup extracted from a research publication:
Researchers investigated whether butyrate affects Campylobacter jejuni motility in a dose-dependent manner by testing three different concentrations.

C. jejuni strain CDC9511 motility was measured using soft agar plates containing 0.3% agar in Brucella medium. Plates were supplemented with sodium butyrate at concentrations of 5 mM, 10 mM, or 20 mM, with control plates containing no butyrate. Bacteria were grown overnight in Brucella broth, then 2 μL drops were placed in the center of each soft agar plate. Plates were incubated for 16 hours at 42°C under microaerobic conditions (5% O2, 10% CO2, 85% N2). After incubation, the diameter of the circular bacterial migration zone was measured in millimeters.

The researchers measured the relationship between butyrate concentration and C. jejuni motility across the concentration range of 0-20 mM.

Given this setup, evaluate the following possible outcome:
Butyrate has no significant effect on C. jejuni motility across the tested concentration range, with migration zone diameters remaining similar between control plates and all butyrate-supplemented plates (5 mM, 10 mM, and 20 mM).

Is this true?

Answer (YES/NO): NO